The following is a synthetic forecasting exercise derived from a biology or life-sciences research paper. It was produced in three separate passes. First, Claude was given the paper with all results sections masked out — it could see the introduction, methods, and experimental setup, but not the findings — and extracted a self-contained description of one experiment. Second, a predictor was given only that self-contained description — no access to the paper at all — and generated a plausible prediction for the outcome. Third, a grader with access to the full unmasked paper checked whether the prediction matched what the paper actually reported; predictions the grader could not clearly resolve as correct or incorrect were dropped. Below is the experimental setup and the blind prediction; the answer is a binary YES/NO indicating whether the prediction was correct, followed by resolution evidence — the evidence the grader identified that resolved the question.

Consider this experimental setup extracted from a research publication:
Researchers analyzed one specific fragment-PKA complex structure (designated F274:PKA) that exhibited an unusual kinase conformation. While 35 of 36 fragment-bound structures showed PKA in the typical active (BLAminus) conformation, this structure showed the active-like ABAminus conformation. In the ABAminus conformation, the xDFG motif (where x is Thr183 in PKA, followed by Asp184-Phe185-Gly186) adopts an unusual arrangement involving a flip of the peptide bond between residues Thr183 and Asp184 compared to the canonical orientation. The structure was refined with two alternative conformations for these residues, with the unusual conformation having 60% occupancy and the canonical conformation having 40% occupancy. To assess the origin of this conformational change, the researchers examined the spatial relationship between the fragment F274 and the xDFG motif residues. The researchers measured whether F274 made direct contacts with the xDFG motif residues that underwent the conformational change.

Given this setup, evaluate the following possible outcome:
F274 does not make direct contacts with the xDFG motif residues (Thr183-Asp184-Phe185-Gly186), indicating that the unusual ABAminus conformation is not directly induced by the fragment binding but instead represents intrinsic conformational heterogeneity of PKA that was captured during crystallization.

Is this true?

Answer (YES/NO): NO